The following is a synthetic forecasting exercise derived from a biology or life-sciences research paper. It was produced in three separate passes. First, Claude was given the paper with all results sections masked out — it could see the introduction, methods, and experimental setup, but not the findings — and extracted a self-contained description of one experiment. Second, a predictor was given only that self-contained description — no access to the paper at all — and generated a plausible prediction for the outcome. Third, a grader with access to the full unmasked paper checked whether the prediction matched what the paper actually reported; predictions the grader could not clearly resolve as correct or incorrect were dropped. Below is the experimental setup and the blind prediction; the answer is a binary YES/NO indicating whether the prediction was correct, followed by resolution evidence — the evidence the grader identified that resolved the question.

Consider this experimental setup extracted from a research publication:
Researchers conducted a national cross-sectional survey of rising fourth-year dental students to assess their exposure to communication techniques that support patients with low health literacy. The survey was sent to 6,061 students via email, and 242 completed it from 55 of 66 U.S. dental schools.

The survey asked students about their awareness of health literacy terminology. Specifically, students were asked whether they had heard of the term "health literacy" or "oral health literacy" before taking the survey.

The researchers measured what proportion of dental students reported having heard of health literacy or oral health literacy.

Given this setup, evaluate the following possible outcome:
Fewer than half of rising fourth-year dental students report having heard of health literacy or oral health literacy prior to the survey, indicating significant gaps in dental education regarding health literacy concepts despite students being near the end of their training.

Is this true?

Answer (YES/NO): NO